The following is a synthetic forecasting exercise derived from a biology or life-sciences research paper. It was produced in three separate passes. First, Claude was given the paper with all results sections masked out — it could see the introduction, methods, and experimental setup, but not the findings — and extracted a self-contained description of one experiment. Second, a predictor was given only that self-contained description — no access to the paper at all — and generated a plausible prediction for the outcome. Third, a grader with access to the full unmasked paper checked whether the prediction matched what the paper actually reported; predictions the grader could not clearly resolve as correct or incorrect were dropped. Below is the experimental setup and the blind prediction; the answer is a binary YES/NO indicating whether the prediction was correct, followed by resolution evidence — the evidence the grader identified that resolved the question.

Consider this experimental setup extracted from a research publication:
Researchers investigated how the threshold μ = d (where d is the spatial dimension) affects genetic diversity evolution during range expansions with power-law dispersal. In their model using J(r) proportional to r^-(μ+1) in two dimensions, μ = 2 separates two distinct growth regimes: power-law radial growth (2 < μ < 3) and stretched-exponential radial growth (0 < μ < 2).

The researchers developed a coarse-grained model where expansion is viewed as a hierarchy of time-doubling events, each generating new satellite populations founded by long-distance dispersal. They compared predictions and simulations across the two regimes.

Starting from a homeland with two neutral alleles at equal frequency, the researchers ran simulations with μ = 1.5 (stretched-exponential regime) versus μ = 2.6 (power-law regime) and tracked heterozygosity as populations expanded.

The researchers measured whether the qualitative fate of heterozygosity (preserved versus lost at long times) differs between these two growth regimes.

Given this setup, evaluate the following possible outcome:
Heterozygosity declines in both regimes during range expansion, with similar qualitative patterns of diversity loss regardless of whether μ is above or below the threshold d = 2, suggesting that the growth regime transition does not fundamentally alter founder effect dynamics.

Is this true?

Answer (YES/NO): NO